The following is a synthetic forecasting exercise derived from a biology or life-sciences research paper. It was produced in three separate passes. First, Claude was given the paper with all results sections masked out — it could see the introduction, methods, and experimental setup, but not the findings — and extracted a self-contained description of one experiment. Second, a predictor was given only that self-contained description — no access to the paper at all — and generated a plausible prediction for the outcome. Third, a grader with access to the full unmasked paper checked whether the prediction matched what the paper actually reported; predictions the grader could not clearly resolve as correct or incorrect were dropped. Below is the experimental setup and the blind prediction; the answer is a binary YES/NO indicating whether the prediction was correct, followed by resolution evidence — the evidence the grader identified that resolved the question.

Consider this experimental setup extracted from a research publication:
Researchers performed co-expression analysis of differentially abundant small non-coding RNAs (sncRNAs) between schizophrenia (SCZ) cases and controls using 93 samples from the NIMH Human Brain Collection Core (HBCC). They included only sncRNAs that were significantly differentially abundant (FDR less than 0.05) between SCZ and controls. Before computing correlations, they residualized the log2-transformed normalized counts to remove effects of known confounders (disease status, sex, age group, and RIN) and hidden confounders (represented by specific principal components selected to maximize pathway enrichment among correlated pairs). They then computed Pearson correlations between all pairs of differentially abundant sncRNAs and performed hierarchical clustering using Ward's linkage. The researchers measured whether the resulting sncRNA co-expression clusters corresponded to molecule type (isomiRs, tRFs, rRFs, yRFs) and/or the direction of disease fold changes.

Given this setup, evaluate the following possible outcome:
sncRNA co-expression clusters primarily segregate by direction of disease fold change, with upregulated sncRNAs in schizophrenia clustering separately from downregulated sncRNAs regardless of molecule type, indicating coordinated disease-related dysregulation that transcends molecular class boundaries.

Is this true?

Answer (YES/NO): NO